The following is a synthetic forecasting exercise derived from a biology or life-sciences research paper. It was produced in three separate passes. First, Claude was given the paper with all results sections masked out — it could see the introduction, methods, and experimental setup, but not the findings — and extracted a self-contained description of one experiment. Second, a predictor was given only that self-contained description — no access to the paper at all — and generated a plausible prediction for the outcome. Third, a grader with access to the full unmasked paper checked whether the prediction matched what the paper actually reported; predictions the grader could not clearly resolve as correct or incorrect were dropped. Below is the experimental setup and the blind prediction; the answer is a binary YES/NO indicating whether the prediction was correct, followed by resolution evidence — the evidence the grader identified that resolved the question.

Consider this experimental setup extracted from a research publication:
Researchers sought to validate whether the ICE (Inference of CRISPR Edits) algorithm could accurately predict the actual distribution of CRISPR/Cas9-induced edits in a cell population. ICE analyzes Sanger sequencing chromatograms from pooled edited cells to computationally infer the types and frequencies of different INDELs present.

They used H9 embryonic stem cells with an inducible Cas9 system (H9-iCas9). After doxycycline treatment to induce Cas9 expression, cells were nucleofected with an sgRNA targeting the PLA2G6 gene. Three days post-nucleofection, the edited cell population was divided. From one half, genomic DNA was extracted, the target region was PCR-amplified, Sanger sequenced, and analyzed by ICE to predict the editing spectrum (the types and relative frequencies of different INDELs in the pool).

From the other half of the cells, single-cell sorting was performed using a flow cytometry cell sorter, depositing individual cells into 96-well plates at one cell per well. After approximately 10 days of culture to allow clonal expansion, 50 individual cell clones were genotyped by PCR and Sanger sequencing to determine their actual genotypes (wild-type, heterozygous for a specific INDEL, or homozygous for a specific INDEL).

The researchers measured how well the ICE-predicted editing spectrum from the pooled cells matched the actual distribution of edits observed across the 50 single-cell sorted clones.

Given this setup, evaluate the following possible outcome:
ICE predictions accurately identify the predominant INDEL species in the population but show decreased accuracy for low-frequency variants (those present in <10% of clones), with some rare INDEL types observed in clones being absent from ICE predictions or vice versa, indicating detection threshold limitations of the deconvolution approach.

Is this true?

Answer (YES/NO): NO